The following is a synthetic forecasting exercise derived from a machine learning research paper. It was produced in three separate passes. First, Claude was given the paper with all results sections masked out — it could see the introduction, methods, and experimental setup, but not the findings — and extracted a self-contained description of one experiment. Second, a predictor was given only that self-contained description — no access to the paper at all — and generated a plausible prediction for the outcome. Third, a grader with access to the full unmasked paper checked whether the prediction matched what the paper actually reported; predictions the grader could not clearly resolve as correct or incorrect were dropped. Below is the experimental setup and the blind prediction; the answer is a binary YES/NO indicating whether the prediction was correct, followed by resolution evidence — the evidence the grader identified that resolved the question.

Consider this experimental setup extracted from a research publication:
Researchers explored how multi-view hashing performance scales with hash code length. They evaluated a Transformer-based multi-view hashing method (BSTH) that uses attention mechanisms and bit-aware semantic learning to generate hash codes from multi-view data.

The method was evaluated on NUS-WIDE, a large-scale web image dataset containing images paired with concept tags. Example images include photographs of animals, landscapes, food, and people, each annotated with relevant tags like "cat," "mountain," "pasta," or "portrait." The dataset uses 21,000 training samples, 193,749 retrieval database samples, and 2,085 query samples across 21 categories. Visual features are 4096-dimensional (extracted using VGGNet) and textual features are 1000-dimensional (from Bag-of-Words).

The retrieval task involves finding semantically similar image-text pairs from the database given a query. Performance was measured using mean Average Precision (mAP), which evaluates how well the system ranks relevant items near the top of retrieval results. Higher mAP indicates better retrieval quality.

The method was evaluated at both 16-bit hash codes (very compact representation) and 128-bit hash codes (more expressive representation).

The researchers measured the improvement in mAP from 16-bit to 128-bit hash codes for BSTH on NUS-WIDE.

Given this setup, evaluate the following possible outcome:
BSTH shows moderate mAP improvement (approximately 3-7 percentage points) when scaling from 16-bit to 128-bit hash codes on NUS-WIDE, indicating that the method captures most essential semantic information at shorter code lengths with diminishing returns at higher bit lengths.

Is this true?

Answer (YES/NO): NO